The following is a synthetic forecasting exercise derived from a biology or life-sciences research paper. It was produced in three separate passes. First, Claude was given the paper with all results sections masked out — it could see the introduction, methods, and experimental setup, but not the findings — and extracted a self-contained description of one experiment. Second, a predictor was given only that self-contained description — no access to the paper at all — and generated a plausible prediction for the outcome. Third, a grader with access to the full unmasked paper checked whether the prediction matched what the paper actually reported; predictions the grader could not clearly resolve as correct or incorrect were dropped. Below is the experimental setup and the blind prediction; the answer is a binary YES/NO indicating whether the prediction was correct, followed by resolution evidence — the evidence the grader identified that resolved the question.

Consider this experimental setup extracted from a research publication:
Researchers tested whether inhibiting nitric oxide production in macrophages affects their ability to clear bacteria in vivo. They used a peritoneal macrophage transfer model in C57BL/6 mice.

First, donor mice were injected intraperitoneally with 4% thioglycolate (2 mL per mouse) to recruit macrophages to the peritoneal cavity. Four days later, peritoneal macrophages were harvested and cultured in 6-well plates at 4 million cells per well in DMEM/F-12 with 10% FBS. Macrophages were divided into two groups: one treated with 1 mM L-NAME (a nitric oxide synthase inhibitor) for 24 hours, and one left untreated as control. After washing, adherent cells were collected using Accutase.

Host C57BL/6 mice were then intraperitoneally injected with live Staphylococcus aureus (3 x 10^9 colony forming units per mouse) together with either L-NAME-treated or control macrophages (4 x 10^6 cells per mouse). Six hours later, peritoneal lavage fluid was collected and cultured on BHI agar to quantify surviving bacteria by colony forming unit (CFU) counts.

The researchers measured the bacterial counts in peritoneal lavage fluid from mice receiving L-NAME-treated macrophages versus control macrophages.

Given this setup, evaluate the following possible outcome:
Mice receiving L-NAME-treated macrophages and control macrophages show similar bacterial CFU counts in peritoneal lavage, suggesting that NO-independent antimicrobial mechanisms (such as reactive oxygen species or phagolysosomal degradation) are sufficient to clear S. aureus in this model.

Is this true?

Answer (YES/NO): NO